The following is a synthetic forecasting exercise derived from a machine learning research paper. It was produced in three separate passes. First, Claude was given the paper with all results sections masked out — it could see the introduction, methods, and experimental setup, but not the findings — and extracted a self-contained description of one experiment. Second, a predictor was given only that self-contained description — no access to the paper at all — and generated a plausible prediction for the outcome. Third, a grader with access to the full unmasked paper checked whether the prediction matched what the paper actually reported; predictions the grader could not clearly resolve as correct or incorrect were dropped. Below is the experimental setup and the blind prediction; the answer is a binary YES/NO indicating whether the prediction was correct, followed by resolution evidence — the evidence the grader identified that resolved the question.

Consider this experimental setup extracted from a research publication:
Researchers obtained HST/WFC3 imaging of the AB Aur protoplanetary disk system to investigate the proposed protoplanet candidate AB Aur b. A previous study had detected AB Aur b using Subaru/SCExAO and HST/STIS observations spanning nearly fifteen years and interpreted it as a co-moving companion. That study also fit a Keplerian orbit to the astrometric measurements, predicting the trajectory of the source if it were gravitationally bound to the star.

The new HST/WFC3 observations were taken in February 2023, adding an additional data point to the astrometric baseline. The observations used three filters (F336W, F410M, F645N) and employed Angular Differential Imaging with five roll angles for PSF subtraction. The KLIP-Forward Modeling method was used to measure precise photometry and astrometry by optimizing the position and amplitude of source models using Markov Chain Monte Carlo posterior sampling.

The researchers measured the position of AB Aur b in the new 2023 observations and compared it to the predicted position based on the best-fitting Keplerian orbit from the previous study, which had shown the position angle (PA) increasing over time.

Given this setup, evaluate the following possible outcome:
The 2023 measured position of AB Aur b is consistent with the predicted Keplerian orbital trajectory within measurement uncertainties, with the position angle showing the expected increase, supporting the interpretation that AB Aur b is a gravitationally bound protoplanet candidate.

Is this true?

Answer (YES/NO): NO